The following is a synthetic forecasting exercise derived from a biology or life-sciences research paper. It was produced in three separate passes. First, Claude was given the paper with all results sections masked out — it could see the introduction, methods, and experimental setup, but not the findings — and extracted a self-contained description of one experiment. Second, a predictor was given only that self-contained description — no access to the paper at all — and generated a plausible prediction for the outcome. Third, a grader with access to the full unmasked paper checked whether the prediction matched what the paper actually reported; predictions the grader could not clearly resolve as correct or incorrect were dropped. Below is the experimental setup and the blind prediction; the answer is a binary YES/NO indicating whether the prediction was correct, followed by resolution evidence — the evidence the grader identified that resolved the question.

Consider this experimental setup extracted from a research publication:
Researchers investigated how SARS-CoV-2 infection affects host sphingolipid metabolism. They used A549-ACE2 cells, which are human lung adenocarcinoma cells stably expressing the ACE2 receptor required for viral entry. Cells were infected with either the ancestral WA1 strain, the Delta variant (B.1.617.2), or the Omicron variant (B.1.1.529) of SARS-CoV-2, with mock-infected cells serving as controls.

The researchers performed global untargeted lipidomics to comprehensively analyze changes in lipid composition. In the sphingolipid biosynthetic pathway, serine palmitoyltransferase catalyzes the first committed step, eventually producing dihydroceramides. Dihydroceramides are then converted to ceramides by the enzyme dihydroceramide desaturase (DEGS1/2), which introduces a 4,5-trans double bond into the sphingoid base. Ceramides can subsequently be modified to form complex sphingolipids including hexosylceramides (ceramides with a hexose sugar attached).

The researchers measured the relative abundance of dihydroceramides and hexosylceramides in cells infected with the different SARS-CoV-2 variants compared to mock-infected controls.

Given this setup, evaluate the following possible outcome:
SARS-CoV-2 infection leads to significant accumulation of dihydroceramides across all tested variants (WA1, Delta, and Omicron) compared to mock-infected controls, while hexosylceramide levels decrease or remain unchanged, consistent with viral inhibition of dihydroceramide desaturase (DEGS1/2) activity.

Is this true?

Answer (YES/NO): NO